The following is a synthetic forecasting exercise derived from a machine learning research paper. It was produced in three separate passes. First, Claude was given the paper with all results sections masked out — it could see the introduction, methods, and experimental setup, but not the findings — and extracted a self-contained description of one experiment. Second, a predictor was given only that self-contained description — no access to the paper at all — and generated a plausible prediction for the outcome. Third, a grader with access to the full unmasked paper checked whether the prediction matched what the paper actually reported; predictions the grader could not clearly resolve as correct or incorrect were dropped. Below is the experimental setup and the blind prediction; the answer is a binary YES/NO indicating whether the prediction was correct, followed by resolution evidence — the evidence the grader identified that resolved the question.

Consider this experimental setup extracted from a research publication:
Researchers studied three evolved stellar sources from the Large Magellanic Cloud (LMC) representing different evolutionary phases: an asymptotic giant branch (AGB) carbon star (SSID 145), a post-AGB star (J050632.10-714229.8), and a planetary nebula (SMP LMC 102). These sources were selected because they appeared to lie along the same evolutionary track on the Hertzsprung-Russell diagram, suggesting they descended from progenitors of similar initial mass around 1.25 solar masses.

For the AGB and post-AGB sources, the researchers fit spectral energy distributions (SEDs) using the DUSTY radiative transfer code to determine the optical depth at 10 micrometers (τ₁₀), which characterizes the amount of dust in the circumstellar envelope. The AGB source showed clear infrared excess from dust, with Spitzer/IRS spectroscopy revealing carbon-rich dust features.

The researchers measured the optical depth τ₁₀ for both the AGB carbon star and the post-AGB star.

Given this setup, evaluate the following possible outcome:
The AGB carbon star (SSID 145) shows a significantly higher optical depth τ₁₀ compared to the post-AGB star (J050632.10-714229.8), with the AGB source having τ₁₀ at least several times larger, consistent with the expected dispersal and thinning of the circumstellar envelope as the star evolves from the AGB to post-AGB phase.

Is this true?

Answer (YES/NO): YES